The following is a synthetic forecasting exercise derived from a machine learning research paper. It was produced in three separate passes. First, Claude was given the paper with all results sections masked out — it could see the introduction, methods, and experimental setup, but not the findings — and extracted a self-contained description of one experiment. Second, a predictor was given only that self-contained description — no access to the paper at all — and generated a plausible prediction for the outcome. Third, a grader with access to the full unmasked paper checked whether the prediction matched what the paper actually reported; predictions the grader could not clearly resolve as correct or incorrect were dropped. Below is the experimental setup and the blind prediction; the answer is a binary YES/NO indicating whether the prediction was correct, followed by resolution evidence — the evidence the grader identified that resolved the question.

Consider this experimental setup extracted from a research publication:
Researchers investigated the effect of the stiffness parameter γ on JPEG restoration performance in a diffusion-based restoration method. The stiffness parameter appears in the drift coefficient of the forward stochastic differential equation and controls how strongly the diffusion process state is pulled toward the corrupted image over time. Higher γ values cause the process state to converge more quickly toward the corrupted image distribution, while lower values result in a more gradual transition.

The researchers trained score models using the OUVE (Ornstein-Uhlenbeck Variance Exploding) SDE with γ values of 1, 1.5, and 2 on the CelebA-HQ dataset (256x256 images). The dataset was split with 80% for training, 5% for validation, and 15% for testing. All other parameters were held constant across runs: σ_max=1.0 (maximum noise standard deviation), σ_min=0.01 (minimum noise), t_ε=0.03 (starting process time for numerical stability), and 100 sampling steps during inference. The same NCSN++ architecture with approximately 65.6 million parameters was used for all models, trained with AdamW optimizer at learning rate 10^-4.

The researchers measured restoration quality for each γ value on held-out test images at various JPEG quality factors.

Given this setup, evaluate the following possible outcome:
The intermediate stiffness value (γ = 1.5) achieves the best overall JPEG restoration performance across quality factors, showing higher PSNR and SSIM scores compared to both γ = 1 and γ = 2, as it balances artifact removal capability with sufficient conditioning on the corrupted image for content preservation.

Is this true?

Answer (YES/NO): NO